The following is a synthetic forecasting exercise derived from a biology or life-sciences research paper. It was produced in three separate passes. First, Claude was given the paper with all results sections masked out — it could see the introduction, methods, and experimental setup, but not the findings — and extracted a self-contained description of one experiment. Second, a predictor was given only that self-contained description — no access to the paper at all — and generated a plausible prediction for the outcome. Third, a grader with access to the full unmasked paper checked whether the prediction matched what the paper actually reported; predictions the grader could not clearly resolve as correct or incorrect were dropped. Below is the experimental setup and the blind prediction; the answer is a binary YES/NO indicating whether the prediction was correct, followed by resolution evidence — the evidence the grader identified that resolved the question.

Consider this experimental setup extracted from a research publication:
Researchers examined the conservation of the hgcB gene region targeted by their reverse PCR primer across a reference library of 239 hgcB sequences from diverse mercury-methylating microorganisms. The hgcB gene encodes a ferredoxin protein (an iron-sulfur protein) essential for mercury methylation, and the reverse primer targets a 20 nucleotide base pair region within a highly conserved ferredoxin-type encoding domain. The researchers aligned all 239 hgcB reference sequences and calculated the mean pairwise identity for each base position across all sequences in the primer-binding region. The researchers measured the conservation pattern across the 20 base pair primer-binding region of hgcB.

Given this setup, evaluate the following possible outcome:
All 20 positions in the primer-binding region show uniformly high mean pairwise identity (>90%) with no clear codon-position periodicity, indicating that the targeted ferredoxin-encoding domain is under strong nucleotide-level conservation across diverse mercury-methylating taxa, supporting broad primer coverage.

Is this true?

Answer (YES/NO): NO